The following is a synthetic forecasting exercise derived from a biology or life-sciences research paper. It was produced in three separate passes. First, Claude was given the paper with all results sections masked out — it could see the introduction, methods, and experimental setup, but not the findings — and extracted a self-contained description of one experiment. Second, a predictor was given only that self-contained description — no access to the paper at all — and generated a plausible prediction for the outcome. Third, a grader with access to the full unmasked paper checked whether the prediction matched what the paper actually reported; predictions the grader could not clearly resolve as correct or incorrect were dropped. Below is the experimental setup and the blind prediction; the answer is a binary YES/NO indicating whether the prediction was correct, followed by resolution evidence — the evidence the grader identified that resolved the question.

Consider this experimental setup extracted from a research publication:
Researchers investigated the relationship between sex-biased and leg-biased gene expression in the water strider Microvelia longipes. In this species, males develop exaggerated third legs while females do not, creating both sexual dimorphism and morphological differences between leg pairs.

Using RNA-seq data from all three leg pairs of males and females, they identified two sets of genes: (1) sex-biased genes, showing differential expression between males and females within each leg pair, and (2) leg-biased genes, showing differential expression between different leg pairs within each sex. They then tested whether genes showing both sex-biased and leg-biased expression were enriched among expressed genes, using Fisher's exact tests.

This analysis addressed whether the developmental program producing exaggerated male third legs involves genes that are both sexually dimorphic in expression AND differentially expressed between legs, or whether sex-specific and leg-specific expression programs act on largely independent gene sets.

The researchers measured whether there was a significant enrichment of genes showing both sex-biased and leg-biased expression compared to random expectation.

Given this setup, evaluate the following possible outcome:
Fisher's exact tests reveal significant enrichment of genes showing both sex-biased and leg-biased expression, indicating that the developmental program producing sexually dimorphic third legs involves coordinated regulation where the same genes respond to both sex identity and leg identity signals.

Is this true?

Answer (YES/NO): YES